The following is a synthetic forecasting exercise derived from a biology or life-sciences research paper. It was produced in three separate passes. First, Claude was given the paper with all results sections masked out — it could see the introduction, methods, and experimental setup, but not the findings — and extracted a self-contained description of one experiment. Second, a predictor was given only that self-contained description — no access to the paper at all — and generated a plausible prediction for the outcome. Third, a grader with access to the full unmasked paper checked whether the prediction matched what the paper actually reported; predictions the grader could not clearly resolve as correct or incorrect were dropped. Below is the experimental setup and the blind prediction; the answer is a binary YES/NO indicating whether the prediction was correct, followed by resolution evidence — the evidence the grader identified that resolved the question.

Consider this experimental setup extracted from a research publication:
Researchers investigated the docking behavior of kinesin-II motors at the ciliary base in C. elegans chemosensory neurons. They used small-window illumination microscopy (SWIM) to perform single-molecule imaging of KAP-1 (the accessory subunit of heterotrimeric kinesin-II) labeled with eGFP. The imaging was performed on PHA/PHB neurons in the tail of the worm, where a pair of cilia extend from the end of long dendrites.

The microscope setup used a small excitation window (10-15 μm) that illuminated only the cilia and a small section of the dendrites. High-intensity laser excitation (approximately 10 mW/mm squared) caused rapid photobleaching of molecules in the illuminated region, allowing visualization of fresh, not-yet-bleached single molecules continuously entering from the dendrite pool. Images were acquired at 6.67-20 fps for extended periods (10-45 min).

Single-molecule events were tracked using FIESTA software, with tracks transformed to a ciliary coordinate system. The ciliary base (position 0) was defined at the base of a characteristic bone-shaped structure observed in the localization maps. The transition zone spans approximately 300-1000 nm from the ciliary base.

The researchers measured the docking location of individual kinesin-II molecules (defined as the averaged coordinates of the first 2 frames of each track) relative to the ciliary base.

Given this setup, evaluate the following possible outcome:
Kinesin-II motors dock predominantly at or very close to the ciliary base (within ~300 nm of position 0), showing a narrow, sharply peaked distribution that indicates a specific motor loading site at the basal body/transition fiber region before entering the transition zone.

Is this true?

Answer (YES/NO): YES